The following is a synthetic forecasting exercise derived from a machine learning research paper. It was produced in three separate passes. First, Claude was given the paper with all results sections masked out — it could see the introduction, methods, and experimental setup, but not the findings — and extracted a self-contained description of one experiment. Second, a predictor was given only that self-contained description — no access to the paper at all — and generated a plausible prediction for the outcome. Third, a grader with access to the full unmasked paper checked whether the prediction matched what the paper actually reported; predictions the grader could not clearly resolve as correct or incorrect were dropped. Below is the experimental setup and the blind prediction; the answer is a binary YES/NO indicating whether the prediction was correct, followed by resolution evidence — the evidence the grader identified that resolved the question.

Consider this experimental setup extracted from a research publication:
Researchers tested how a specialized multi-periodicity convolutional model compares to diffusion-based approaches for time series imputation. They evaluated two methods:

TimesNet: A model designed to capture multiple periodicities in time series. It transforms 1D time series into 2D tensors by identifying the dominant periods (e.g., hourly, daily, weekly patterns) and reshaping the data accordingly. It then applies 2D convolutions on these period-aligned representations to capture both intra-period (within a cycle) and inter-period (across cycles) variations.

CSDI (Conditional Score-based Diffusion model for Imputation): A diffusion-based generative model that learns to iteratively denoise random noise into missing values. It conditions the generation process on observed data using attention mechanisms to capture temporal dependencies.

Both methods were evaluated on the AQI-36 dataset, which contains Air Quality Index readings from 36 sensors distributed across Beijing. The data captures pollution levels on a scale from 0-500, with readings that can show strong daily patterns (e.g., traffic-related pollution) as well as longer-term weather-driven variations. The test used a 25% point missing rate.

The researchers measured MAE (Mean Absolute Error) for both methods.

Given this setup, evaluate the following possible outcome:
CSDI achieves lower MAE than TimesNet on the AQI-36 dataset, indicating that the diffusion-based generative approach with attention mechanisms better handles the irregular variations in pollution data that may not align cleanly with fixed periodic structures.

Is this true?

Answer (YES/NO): YES